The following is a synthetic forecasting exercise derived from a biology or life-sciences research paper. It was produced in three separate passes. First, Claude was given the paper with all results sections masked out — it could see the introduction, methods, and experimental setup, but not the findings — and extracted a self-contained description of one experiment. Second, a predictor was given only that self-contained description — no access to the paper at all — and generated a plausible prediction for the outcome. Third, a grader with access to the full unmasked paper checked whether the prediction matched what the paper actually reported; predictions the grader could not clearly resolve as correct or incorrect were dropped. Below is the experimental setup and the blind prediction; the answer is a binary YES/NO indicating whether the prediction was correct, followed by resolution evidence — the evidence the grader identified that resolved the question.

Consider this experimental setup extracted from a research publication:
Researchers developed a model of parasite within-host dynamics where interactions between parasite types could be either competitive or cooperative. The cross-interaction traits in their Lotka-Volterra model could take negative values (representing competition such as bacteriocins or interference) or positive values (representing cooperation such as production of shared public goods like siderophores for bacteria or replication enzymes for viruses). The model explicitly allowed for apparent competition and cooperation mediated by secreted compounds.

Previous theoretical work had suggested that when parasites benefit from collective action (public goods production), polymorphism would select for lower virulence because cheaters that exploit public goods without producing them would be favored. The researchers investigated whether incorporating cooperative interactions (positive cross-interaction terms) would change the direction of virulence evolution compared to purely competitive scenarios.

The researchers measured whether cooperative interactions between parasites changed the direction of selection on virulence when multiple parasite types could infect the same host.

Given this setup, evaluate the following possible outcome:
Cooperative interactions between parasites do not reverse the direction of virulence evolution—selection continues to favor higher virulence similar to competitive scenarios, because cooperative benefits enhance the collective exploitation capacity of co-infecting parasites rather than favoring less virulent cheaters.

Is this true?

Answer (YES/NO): YES